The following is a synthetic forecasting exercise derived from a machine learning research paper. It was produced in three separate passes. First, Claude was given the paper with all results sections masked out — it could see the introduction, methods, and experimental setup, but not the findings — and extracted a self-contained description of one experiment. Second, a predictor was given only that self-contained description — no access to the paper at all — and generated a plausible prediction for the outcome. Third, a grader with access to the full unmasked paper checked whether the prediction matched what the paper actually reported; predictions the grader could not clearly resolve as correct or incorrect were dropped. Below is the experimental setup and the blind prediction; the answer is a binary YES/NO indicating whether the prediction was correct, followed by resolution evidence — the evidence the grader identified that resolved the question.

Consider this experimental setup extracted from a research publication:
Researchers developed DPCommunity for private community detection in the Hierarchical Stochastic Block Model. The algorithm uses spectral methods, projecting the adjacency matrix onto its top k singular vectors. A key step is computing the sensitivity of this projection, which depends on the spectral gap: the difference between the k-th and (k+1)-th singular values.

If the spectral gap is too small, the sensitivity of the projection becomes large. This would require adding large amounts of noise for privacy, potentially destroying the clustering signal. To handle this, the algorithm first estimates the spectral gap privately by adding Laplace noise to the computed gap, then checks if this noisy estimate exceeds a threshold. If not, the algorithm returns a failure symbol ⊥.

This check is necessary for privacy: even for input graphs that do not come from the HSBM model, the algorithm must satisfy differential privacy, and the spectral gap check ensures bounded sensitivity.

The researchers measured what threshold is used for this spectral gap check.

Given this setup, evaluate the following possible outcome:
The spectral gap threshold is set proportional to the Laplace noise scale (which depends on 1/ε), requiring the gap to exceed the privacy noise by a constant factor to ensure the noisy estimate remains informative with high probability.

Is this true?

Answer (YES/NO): YES